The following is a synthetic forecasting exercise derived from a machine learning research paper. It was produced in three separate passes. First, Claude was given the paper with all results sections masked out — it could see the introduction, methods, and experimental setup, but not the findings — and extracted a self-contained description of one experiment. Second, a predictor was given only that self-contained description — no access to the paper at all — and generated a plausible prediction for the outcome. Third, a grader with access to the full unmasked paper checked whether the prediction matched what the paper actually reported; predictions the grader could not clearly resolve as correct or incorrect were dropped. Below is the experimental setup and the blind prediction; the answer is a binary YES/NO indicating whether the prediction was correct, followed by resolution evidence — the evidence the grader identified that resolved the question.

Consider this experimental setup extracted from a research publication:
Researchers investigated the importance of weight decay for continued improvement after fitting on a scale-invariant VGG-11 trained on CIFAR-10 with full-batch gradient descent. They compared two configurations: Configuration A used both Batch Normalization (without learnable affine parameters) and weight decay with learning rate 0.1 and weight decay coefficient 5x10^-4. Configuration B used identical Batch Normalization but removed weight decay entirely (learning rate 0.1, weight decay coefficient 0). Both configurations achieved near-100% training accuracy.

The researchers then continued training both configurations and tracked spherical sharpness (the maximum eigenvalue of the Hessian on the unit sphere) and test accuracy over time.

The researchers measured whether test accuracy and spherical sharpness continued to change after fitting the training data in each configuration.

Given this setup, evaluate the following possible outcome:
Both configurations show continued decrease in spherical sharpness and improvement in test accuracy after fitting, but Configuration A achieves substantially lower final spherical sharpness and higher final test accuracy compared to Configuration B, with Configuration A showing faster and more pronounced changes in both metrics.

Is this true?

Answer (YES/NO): NO